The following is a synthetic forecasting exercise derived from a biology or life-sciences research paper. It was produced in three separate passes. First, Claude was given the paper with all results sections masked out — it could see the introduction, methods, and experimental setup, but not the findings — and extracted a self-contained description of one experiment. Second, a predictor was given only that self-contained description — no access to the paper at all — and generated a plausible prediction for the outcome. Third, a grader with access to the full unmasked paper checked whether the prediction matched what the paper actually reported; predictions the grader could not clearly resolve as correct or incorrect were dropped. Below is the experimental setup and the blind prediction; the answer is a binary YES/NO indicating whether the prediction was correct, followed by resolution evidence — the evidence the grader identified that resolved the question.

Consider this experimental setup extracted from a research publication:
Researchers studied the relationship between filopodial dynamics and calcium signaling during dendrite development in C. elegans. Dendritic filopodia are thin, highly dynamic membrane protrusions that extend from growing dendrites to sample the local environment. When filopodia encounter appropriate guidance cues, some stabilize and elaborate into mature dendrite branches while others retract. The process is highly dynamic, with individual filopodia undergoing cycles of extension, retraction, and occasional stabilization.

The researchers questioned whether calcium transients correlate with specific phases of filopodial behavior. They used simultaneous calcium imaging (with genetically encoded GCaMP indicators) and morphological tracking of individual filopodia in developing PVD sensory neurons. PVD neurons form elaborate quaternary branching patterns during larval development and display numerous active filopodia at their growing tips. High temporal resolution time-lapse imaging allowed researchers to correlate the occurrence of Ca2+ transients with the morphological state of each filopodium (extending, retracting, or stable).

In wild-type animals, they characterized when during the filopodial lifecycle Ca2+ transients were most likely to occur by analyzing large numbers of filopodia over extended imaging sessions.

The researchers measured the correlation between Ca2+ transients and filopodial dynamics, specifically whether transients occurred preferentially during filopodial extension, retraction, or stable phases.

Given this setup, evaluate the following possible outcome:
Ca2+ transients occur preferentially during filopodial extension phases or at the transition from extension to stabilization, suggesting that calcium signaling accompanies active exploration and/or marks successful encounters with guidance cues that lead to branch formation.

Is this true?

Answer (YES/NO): YES